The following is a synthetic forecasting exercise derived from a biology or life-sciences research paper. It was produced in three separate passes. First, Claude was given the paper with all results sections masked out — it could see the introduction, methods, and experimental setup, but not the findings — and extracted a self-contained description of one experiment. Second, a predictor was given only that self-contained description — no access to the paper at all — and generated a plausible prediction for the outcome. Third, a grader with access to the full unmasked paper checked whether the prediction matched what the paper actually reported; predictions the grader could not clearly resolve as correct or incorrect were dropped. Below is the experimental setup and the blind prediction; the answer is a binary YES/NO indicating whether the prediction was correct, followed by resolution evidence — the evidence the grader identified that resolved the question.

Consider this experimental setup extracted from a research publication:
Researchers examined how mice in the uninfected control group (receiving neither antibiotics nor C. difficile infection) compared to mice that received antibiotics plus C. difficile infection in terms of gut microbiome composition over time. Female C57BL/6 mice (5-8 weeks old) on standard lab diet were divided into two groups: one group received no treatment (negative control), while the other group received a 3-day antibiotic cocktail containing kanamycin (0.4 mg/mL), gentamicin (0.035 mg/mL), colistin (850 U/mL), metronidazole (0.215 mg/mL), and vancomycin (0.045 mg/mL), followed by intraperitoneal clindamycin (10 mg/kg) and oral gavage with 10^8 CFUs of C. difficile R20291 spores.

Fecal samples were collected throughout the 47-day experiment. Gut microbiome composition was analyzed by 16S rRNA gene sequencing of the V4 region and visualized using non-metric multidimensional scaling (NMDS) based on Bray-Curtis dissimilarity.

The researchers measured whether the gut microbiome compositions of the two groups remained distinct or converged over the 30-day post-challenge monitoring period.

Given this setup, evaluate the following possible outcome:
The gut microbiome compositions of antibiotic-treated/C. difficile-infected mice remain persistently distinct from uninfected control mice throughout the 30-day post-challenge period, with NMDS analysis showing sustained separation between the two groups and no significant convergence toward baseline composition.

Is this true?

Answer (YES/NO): NO